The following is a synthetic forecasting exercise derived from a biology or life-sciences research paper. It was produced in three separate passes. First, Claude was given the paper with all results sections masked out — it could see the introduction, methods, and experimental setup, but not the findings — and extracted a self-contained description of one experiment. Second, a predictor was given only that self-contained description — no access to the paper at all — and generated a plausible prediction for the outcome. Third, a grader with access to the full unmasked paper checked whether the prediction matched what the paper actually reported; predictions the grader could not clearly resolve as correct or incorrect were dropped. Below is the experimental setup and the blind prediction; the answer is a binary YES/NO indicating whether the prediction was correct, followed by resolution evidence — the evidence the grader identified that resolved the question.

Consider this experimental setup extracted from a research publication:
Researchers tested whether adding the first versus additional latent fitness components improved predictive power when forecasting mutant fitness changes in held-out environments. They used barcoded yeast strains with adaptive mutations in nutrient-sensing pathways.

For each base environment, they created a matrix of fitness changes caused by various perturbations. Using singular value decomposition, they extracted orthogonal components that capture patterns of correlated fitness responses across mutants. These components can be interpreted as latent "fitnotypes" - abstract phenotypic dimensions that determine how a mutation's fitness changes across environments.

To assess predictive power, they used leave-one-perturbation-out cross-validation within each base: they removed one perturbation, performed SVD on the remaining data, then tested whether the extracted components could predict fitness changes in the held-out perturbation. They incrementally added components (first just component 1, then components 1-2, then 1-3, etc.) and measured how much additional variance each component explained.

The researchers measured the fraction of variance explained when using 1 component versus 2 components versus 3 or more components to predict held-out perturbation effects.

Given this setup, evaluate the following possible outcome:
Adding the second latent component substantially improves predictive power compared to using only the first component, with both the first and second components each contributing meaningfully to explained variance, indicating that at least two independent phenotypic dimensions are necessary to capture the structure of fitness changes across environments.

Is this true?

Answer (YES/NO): YES